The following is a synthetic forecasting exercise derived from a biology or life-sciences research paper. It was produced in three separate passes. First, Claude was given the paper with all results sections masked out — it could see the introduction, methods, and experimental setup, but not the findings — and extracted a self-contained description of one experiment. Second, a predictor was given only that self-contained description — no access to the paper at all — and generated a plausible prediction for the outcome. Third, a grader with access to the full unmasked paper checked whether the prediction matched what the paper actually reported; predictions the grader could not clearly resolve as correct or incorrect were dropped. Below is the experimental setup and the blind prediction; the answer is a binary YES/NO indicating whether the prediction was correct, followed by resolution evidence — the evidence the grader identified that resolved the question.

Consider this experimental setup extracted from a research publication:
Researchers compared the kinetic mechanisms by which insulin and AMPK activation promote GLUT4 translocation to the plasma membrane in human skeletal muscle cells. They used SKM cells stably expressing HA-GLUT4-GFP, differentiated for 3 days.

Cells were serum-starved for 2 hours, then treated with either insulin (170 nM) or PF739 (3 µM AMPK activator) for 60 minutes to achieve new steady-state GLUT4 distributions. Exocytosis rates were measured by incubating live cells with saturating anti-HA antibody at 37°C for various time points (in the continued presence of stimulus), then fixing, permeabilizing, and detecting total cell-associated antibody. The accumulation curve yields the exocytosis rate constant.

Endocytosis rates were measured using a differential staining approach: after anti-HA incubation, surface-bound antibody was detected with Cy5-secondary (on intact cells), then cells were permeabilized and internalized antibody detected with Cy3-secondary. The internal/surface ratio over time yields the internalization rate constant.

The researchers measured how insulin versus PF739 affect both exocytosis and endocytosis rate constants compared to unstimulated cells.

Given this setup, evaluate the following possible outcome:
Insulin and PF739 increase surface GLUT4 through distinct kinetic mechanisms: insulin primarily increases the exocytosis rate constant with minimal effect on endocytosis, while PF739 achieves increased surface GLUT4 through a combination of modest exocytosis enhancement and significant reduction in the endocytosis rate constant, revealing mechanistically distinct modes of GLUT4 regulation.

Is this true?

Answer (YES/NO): NO